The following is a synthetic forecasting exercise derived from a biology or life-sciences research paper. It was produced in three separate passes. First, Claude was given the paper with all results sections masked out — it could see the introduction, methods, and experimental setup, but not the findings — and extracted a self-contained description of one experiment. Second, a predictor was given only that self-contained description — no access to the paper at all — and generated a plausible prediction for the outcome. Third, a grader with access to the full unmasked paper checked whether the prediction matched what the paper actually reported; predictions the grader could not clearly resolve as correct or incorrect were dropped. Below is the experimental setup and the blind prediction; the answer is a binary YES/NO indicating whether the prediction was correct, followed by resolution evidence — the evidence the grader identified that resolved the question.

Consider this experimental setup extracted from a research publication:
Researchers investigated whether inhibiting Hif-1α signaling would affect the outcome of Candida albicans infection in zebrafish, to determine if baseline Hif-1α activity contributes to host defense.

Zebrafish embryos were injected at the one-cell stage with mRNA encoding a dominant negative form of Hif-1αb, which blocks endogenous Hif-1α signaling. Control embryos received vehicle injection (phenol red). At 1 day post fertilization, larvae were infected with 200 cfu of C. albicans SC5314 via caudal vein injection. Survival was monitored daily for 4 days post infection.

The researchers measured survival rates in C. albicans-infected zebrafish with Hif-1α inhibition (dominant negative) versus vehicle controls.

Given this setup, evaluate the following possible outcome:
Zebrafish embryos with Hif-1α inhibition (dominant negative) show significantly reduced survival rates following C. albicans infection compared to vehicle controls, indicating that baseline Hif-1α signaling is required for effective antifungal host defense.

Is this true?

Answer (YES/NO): NO